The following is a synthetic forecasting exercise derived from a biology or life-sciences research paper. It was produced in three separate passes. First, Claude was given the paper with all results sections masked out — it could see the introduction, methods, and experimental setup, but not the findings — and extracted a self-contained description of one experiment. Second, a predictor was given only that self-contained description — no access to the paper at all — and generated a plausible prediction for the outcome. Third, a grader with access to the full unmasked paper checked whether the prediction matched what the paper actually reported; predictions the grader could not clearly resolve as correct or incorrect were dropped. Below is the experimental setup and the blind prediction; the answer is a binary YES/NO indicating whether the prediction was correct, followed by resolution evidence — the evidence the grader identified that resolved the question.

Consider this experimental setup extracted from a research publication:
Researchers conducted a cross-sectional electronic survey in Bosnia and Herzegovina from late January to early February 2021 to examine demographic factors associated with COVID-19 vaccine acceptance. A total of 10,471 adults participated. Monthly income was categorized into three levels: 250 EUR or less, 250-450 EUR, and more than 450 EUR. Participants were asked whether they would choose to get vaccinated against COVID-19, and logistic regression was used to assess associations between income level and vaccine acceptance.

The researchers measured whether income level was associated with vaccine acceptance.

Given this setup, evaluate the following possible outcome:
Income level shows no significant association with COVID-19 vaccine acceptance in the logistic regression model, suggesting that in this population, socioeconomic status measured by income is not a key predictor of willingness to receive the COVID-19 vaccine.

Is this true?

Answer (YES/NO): NO